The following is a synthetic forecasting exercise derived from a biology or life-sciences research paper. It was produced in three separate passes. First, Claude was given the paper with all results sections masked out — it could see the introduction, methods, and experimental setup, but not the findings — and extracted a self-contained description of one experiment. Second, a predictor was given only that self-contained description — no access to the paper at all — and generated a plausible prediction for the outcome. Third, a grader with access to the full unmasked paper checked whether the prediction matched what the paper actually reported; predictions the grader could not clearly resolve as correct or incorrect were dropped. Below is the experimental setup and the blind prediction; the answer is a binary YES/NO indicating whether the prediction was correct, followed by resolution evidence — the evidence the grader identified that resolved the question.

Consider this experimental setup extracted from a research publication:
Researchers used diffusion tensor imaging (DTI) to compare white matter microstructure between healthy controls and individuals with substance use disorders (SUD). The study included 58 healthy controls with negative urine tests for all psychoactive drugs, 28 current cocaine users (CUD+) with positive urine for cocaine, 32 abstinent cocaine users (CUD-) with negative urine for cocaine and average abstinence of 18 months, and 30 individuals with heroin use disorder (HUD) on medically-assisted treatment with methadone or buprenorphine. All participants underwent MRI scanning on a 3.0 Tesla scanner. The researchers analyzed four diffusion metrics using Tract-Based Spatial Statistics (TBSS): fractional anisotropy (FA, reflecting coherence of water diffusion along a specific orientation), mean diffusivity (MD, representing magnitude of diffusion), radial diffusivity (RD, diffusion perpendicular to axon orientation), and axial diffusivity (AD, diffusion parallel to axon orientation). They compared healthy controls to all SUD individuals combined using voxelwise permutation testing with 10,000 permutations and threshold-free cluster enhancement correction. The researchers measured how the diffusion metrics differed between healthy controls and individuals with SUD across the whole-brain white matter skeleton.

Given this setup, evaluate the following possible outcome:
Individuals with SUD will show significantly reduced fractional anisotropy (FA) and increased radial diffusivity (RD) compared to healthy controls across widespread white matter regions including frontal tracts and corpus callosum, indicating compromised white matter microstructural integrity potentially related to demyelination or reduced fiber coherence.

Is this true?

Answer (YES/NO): YES